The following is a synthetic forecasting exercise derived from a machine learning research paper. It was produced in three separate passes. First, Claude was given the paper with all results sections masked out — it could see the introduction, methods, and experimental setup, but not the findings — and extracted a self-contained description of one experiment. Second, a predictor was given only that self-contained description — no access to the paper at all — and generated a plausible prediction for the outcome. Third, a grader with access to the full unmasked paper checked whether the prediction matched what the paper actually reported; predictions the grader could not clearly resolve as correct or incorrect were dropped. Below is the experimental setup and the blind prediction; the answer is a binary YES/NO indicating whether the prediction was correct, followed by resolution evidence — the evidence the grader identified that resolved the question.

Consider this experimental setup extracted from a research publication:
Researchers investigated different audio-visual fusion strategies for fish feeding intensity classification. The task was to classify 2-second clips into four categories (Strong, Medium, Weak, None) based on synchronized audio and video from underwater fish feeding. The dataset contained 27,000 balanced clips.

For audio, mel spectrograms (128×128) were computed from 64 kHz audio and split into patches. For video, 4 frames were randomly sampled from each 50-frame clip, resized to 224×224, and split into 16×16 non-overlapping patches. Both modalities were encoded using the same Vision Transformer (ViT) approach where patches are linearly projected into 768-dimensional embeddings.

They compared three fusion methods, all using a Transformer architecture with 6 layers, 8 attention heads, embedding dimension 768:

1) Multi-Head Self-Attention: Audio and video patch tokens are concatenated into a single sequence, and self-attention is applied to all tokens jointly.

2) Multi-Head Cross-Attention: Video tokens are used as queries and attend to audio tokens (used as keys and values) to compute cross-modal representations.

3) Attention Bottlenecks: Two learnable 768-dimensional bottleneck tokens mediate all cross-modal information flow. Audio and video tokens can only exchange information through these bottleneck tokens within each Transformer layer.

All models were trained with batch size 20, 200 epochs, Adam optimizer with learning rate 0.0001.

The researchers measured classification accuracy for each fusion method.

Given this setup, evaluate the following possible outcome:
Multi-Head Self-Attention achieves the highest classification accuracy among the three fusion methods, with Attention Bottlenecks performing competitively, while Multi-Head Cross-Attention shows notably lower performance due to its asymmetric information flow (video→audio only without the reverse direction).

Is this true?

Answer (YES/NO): NO